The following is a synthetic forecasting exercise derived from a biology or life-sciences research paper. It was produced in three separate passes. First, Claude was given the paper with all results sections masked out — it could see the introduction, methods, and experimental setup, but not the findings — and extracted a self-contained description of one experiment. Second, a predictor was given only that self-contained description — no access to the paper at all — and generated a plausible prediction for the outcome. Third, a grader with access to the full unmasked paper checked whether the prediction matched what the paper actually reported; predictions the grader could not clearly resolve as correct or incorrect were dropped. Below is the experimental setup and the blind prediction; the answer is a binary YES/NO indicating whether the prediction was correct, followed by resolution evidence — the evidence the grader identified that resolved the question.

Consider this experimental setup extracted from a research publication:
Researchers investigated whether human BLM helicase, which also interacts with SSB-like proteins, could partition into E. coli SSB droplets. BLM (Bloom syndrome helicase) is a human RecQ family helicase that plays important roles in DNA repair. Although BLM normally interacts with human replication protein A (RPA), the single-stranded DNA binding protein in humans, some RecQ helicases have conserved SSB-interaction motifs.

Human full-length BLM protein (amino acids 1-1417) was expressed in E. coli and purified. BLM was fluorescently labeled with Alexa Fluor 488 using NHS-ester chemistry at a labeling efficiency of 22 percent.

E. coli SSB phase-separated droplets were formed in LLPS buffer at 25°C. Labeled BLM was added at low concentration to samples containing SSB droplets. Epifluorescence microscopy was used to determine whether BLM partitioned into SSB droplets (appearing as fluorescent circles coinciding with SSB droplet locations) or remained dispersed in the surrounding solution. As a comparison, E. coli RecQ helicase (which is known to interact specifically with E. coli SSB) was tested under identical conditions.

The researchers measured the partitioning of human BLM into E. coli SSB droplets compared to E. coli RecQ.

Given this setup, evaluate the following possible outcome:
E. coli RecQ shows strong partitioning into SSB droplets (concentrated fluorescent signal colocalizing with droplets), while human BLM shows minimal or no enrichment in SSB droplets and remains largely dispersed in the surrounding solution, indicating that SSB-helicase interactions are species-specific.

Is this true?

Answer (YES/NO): YES